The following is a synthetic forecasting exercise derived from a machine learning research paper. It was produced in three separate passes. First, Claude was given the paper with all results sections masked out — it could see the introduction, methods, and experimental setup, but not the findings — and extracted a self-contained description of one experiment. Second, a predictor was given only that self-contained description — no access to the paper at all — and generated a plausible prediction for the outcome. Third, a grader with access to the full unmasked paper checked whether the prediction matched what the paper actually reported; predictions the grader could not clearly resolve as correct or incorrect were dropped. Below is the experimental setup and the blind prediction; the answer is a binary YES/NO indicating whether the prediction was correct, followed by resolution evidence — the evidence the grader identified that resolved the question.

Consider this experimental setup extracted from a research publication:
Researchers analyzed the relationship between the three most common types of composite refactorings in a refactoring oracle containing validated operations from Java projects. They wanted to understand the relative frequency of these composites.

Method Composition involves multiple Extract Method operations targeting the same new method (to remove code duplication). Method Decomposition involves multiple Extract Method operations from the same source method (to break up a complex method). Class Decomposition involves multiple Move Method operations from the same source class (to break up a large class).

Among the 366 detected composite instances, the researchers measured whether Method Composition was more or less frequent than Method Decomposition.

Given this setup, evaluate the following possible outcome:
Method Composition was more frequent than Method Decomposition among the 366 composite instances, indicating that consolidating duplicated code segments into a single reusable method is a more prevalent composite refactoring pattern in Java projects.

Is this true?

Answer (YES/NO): YES